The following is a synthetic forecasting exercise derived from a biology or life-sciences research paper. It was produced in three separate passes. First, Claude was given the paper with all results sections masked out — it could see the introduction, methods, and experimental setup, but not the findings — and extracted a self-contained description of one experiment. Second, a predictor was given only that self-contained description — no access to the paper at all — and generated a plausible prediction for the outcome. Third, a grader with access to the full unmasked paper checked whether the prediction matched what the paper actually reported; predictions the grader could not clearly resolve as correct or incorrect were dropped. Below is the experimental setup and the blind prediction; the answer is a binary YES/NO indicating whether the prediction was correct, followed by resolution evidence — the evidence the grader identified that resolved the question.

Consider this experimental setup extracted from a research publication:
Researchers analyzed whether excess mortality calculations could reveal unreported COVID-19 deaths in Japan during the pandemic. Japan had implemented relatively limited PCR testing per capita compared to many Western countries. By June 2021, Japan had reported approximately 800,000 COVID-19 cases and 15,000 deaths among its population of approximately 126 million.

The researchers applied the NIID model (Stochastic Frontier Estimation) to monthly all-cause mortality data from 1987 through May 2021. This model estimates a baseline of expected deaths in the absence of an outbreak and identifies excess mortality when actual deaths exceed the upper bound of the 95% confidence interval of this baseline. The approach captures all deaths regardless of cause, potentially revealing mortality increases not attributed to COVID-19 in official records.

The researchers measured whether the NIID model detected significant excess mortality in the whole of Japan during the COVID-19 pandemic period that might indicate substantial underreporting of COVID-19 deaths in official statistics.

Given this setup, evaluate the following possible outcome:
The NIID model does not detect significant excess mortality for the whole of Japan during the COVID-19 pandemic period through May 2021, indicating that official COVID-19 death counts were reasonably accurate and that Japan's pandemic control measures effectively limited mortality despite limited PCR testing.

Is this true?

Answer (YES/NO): YES